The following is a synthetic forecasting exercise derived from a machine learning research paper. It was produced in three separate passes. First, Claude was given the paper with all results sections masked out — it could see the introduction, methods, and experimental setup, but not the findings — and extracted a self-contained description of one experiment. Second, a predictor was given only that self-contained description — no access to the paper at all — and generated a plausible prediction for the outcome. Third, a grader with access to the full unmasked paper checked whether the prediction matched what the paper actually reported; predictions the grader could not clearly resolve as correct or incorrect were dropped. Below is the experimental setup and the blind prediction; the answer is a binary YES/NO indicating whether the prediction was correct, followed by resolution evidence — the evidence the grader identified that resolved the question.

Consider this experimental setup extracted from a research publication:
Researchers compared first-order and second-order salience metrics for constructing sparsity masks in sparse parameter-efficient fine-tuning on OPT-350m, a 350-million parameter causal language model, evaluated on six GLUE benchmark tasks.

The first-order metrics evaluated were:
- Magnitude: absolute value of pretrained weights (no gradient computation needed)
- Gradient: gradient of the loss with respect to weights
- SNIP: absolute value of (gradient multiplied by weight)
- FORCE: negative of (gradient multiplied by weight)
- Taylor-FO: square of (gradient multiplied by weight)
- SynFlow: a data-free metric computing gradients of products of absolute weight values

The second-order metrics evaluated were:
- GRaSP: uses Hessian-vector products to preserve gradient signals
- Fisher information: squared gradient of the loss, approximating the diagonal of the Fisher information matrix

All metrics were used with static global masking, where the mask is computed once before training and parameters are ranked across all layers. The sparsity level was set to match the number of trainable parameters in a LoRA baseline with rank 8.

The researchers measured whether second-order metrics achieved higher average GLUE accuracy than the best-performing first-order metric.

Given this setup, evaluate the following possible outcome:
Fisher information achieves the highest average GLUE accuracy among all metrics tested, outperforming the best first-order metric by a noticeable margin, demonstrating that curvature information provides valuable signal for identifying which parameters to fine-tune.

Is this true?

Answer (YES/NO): NO